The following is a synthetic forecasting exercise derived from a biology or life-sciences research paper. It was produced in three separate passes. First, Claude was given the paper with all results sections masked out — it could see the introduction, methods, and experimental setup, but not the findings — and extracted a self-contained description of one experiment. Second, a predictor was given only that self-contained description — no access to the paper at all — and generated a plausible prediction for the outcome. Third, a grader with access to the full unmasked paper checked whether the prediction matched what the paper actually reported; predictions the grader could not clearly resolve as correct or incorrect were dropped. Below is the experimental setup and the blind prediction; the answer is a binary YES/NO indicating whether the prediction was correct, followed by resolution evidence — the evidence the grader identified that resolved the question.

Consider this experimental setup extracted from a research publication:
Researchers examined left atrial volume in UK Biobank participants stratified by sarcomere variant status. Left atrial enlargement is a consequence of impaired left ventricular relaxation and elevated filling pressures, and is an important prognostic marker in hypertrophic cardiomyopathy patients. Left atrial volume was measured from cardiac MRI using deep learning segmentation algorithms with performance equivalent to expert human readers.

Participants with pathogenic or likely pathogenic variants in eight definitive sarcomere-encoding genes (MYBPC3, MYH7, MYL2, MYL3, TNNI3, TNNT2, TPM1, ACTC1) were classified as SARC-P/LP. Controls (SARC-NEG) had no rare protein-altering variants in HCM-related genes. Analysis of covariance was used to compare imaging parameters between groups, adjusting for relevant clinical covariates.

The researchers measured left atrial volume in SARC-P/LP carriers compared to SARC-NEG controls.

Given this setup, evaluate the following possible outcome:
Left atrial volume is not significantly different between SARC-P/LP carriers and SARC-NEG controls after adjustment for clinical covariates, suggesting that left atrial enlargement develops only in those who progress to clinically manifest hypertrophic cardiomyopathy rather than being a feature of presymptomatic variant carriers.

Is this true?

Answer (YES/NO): NO